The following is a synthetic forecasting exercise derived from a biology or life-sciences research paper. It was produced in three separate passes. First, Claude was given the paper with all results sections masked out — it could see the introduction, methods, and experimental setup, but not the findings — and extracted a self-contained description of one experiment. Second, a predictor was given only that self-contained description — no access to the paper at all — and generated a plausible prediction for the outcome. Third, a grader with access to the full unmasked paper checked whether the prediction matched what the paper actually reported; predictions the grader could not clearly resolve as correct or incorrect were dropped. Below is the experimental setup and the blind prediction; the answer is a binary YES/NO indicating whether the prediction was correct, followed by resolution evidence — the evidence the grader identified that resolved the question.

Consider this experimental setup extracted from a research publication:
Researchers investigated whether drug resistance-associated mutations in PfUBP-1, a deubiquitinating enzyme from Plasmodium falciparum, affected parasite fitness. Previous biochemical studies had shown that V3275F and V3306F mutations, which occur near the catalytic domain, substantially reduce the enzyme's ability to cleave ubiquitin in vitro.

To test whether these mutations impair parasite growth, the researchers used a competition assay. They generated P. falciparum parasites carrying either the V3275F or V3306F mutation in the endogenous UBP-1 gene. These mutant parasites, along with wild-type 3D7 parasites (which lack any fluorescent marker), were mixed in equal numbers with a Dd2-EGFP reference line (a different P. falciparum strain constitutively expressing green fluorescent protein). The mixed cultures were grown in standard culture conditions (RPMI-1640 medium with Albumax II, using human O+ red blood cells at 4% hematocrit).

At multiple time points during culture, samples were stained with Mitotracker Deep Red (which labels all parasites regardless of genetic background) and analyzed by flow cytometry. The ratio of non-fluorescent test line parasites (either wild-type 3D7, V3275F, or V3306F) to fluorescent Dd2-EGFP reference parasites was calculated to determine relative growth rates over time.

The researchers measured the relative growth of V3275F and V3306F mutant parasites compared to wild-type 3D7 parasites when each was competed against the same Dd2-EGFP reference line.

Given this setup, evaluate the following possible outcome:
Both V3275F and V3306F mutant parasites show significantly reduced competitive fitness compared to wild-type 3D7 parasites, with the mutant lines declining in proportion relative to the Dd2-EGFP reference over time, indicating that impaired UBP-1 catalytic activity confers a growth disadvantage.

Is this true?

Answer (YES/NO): NO